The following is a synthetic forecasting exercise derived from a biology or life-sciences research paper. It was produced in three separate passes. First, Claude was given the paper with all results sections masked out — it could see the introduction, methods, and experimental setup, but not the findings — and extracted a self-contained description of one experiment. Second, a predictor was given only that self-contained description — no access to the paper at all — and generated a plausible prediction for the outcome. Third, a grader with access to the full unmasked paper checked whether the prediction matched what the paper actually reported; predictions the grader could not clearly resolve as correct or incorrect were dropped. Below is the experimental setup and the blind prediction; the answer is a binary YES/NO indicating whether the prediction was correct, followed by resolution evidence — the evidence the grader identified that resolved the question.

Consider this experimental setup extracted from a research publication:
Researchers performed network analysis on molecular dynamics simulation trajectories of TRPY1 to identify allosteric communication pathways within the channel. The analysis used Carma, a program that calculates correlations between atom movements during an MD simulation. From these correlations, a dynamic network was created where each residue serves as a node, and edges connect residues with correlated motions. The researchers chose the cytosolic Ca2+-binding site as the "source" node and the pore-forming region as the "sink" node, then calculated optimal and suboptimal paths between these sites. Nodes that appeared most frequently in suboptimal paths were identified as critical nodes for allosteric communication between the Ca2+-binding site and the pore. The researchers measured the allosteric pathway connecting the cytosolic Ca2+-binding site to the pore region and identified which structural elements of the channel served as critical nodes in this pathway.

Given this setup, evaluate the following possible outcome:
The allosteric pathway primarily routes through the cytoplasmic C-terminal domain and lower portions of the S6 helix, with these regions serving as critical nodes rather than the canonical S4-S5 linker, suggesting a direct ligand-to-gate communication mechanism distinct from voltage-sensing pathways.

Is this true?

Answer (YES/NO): NO